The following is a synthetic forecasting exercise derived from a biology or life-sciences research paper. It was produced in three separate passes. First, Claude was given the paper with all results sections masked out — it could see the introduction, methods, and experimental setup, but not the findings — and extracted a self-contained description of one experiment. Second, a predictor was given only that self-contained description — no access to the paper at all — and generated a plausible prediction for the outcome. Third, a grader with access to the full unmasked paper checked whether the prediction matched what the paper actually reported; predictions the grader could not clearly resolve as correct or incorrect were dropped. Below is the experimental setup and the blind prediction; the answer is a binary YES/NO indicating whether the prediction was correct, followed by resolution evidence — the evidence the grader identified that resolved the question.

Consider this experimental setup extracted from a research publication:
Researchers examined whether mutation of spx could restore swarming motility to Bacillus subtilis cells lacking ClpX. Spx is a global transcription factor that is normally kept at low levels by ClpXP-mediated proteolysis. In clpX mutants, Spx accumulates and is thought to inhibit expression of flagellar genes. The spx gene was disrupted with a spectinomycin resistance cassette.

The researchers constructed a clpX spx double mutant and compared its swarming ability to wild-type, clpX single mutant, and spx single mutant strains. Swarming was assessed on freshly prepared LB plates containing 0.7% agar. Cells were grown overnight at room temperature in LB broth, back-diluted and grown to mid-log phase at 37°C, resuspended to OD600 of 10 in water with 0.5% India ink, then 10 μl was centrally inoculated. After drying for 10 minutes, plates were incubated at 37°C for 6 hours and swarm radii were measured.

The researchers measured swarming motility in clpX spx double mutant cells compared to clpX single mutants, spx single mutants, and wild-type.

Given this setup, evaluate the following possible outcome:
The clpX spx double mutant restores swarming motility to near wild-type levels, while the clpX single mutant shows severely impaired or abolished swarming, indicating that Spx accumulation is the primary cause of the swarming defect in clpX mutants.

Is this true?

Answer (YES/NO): NO